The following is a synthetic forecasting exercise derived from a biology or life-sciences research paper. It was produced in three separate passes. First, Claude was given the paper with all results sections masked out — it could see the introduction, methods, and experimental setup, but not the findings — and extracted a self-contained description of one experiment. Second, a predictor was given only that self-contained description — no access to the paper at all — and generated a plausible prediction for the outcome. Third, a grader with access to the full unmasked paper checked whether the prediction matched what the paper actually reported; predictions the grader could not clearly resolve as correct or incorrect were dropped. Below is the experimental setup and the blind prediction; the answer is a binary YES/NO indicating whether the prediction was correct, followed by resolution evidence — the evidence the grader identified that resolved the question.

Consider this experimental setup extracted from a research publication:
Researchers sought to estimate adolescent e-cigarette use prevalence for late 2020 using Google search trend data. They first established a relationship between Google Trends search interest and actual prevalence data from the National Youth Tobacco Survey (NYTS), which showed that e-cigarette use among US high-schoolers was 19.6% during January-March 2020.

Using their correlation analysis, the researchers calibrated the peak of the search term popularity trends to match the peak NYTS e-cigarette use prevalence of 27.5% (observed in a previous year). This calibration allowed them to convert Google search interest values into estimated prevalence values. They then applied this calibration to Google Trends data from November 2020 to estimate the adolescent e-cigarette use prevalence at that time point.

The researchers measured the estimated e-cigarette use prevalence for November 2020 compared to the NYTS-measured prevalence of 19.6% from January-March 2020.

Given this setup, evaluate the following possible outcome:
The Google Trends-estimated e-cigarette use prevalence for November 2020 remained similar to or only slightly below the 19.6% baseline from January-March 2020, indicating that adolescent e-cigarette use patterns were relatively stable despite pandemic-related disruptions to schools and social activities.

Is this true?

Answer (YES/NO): NO